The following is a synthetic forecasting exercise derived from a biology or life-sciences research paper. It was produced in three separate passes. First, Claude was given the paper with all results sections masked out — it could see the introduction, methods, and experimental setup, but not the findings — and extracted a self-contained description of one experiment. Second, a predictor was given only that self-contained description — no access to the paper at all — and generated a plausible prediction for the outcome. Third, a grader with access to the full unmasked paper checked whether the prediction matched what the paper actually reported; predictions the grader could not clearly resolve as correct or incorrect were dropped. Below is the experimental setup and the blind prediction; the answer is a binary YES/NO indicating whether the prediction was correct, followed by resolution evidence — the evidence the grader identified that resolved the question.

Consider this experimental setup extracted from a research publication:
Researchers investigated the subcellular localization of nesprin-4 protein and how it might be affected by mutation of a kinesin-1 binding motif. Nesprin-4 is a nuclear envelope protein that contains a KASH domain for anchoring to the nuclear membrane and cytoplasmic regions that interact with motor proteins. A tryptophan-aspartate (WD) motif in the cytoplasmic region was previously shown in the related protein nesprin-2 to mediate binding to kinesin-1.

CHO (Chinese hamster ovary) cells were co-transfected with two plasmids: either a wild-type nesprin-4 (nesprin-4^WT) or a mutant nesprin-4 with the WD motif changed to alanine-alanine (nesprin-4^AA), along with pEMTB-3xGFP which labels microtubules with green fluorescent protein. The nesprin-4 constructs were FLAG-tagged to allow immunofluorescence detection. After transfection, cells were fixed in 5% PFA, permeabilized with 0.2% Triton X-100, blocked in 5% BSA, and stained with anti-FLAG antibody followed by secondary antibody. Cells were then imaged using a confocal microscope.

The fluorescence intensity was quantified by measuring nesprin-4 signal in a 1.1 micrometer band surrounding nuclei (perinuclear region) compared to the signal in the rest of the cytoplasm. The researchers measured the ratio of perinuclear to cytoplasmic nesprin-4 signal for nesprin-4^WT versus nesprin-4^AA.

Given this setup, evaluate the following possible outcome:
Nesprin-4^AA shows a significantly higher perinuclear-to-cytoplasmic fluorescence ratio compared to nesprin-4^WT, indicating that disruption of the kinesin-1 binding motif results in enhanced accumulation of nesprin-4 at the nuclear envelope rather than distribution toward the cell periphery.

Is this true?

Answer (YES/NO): NO